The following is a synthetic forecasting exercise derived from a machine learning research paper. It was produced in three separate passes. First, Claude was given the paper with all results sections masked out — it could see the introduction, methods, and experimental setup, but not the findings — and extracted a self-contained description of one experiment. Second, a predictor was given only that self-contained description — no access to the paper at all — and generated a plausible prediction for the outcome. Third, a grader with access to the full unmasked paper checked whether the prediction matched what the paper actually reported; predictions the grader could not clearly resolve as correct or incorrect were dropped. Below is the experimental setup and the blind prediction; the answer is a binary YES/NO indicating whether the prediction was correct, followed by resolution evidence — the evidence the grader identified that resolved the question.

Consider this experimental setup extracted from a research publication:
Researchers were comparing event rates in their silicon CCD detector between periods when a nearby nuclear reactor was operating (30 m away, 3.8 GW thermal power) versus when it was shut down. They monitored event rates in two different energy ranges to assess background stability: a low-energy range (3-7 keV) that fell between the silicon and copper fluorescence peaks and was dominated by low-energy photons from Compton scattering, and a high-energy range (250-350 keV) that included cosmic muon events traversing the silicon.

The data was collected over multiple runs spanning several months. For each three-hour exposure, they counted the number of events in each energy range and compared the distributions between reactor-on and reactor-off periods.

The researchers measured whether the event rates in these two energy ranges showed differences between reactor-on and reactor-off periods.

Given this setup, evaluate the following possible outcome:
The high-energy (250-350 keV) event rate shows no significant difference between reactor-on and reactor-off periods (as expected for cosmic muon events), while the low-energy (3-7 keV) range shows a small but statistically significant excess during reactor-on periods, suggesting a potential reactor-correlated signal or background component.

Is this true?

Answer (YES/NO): NO